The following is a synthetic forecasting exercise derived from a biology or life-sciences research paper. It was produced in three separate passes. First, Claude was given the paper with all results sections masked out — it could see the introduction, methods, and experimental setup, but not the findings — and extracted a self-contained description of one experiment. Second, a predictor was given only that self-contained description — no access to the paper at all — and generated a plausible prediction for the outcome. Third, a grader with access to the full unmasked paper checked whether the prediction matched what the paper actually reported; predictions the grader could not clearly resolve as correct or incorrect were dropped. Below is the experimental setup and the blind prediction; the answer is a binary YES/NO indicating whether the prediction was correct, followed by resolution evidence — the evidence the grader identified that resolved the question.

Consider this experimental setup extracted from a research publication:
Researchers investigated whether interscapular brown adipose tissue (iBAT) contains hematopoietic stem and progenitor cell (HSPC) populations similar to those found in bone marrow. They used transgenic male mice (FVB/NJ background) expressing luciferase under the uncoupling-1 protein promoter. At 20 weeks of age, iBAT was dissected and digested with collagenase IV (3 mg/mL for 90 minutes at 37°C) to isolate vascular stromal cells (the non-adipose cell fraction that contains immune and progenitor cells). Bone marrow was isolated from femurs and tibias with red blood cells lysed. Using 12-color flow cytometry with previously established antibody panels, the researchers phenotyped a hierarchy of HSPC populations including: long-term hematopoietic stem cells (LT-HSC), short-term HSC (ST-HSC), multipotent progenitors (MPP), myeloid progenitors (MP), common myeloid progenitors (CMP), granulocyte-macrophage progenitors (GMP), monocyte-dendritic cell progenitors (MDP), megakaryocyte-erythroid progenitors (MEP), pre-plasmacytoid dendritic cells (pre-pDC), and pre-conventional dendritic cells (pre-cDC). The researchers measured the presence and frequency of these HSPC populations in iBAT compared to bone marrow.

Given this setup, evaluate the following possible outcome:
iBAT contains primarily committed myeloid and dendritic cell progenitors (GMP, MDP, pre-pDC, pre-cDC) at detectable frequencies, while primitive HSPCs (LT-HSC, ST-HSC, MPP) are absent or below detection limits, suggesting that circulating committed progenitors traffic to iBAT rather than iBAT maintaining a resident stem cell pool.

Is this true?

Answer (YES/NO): NO